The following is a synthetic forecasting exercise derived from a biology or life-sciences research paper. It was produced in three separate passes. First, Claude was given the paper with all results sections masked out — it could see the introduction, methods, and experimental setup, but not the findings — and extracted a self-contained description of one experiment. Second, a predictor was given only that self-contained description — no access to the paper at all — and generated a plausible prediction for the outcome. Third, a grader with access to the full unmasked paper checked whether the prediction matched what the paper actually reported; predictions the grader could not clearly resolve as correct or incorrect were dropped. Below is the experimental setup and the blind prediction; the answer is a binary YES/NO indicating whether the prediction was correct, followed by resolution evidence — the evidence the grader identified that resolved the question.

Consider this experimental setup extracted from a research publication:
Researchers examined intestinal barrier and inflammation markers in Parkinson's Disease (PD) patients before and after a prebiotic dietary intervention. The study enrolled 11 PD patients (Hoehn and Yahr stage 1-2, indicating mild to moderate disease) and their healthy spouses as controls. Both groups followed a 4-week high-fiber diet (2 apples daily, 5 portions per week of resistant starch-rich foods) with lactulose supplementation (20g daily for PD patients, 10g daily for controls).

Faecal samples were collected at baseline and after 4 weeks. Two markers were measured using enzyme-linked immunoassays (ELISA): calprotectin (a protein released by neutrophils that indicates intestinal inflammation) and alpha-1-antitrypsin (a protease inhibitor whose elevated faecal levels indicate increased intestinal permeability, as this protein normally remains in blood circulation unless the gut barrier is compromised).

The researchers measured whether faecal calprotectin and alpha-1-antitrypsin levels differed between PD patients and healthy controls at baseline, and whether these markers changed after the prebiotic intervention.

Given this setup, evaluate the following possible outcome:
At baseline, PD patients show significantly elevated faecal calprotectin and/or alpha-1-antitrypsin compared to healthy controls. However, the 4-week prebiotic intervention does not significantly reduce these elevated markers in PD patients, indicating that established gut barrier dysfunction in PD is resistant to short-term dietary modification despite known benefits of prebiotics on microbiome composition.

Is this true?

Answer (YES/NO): NO